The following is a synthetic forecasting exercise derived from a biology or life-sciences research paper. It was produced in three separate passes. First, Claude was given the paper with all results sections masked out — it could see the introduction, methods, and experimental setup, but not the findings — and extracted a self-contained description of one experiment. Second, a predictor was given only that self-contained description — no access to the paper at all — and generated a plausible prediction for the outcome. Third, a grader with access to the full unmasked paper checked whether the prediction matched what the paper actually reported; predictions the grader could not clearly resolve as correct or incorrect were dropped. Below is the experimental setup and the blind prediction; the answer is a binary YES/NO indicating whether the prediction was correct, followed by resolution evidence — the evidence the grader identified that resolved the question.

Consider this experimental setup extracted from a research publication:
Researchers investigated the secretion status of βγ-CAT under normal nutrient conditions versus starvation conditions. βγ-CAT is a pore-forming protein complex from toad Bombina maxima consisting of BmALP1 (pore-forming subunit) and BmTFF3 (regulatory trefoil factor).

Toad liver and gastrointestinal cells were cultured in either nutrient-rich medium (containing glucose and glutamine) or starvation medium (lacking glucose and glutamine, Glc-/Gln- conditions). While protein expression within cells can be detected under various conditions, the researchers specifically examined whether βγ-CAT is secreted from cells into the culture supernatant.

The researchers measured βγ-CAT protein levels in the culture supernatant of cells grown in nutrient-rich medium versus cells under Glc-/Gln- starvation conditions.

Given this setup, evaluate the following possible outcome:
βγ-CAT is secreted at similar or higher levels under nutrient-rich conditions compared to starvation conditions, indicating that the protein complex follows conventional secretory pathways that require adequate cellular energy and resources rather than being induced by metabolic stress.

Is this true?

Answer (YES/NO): NO